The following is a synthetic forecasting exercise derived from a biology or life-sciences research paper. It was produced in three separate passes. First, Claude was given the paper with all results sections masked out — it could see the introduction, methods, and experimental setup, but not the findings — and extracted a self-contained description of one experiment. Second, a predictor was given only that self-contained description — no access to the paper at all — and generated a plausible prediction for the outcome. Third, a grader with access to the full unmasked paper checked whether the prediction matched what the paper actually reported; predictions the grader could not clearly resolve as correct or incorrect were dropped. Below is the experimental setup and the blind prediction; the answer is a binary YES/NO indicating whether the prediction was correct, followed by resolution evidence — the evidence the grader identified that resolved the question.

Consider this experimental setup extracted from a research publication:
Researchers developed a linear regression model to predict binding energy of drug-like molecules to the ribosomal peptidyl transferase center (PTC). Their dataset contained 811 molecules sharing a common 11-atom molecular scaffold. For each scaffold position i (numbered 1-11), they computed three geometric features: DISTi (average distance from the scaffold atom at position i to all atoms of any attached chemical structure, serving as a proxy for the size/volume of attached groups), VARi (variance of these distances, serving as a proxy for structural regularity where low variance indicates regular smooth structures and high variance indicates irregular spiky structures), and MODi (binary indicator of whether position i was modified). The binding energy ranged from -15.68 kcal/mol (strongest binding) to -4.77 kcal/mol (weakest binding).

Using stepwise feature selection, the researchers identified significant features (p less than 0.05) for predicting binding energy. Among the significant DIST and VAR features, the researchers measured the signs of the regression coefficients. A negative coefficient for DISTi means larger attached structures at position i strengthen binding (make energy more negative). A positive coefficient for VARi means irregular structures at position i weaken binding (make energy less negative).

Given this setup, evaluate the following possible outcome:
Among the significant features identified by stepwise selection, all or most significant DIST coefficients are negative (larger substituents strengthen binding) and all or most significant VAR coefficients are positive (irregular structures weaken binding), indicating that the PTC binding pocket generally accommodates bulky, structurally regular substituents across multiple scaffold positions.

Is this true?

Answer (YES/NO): YES